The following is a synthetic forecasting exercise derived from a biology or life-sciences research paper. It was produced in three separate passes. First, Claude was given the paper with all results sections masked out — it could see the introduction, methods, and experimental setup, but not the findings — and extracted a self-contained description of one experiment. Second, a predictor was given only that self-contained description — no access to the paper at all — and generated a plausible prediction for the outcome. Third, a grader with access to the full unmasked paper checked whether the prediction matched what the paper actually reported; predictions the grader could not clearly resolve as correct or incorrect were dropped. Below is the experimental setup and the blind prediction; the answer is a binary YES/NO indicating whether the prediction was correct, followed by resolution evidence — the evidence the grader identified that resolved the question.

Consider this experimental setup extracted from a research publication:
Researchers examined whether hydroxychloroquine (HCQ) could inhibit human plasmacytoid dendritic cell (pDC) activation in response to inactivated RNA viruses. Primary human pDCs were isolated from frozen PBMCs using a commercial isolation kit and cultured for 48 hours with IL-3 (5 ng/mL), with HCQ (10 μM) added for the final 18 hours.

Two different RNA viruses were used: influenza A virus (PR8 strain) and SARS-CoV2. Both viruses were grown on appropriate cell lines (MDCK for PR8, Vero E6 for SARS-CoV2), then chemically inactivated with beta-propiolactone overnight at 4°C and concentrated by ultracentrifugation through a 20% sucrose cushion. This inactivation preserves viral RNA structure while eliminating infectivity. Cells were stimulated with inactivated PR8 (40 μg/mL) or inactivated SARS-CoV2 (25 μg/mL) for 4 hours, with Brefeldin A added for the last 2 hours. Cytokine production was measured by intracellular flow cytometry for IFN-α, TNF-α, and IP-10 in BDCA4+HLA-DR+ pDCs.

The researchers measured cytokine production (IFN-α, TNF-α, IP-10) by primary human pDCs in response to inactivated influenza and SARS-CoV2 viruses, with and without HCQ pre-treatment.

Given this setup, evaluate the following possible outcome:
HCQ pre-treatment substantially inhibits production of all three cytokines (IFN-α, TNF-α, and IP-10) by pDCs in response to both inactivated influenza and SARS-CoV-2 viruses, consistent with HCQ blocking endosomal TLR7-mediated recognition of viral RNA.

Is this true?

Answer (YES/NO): YES